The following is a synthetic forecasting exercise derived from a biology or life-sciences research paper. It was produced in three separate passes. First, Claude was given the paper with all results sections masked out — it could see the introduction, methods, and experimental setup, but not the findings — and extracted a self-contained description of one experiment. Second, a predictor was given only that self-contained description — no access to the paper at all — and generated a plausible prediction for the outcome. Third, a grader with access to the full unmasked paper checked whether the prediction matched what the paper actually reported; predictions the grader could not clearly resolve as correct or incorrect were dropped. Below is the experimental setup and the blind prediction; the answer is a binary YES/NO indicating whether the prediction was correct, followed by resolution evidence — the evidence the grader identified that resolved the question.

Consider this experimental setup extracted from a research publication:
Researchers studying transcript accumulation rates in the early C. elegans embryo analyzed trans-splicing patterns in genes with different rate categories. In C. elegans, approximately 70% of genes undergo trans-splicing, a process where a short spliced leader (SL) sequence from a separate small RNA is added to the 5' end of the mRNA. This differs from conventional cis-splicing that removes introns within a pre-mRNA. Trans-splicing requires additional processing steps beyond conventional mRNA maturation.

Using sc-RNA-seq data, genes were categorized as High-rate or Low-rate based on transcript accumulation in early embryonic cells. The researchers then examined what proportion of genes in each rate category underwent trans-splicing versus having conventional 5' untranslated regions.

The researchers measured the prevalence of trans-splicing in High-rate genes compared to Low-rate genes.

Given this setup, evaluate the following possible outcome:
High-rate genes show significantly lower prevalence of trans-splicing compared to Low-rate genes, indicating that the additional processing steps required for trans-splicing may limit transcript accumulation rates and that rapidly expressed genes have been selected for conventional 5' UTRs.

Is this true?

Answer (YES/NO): YES